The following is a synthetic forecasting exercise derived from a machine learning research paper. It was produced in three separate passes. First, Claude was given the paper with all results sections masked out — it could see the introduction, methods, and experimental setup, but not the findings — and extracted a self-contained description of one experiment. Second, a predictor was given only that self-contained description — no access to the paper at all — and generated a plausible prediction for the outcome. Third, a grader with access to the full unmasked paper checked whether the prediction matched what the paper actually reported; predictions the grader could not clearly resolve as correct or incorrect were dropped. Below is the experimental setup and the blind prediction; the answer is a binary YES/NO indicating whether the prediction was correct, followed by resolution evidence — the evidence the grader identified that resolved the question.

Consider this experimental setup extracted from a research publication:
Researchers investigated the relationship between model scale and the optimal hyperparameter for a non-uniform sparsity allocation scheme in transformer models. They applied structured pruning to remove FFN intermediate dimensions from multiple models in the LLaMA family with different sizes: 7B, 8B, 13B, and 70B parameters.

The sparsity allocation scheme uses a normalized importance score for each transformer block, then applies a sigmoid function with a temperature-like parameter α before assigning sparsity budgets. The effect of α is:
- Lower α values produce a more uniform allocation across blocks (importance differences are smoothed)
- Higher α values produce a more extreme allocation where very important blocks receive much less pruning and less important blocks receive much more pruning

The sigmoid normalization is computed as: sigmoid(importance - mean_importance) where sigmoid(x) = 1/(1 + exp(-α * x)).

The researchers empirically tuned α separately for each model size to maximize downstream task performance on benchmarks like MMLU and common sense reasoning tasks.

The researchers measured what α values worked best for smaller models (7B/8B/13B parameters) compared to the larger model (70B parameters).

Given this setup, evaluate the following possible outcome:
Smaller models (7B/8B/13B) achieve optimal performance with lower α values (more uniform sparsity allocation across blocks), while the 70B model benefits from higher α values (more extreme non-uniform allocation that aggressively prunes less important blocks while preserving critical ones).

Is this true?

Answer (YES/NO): YES